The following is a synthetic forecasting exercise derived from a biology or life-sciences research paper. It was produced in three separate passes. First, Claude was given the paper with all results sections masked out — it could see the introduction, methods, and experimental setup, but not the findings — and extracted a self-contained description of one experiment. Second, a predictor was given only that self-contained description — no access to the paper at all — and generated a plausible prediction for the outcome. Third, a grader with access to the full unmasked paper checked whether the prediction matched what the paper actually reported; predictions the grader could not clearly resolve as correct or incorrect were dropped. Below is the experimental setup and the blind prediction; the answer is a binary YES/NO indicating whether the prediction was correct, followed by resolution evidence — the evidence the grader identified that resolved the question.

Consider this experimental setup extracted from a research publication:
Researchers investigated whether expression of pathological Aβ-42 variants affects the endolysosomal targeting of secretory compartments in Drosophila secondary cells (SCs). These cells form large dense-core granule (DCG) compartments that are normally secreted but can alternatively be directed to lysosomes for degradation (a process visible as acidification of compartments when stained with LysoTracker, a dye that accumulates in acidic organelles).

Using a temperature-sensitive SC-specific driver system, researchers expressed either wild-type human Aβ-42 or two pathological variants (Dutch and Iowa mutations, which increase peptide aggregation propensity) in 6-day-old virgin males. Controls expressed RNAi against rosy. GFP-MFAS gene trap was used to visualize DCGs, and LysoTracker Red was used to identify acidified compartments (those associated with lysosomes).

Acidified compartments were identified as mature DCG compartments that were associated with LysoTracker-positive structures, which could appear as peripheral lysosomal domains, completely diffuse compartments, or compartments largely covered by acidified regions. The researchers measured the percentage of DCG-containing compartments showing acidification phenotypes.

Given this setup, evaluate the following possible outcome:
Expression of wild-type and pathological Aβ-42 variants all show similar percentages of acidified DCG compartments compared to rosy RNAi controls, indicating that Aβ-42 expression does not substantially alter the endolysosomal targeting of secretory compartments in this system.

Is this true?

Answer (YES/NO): NO